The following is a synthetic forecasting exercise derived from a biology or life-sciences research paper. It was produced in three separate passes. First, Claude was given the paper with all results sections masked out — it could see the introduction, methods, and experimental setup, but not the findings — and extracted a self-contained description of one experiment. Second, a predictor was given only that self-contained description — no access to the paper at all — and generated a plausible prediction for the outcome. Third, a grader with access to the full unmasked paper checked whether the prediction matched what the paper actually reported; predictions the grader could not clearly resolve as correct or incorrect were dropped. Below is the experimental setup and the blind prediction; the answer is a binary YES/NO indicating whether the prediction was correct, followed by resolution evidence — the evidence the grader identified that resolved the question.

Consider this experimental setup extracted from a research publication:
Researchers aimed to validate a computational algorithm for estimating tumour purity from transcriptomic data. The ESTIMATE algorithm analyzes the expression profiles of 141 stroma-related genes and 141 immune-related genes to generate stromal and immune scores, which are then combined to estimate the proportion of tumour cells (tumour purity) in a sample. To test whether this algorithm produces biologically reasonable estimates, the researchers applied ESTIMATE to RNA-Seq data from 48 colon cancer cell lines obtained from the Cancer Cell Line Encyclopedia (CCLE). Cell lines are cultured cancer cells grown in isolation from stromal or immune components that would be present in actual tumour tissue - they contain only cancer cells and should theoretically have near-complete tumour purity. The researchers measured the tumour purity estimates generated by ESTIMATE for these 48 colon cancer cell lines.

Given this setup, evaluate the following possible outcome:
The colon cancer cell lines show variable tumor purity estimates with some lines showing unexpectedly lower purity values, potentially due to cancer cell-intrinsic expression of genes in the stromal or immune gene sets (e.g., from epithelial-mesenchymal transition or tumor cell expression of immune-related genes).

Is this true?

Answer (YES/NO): NO